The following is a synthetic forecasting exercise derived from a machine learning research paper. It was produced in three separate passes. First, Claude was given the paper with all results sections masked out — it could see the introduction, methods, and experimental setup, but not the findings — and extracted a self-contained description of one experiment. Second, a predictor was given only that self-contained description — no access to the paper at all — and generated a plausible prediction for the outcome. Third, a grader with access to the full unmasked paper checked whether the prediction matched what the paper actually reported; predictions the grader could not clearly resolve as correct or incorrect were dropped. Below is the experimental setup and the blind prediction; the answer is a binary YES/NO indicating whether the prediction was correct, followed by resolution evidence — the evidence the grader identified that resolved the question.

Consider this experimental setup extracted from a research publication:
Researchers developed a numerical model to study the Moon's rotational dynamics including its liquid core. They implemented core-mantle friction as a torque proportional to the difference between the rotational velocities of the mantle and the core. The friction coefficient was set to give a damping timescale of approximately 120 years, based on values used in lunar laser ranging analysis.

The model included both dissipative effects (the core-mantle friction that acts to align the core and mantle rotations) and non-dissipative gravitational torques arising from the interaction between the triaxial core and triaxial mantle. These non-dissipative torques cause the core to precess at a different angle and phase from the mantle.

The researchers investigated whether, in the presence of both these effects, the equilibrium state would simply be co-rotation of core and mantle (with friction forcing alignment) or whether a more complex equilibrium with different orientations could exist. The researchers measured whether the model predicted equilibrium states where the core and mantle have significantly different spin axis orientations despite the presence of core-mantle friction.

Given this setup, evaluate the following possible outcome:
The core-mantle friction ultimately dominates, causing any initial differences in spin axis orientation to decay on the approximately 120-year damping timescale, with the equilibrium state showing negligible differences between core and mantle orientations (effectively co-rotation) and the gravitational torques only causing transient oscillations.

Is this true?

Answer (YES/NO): NO